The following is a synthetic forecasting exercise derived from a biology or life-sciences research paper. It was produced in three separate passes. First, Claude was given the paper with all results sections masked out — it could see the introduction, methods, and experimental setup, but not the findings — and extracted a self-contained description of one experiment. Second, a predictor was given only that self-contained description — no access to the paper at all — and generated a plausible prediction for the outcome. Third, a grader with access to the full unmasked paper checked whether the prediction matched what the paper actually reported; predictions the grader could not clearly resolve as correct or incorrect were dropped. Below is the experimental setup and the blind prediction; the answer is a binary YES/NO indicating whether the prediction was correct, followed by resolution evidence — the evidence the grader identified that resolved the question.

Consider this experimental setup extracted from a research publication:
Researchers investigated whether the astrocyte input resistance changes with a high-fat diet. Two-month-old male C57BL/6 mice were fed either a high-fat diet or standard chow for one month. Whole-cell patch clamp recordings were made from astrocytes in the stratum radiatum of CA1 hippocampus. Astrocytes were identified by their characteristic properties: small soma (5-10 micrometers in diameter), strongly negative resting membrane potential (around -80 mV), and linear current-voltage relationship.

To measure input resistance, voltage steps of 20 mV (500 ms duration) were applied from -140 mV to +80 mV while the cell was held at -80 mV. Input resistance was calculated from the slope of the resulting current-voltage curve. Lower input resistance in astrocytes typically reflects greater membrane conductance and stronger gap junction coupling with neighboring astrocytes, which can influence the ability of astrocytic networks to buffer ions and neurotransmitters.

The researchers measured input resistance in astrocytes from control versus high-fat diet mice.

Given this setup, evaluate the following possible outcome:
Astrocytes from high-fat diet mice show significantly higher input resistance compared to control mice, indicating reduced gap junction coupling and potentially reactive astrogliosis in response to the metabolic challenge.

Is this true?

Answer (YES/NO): NO